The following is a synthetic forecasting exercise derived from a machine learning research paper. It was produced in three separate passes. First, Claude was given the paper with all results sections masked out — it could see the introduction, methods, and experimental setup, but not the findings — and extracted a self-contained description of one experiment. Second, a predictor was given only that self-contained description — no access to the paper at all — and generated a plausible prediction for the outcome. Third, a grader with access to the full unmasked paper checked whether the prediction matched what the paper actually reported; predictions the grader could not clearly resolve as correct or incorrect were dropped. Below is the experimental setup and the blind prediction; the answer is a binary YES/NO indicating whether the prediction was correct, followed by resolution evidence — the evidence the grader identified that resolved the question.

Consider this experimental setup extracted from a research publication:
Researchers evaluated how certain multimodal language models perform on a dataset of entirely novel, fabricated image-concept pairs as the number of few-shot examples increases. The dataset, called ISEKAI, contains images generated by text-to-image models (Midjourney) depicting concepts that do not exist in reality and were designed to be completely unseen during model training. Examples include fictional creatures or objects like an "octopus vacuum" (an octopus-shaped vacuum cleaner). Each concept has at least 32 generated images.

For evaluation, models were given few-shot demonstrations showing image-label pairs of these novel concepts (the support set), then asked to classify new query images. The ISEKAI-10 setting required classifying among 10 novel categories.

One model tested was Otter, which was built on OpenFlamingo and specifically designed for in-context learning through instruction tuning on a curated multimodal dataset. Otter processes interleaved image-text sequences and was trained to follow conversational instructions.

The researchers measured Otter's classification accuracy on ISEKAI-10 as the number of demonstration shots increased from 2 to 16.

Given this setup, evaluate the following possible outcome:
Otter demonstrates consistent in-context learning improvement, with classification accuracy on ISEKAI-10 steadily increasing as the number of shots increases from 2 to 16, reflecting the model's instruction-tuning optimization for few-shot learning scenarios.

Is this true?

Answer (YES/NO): NO